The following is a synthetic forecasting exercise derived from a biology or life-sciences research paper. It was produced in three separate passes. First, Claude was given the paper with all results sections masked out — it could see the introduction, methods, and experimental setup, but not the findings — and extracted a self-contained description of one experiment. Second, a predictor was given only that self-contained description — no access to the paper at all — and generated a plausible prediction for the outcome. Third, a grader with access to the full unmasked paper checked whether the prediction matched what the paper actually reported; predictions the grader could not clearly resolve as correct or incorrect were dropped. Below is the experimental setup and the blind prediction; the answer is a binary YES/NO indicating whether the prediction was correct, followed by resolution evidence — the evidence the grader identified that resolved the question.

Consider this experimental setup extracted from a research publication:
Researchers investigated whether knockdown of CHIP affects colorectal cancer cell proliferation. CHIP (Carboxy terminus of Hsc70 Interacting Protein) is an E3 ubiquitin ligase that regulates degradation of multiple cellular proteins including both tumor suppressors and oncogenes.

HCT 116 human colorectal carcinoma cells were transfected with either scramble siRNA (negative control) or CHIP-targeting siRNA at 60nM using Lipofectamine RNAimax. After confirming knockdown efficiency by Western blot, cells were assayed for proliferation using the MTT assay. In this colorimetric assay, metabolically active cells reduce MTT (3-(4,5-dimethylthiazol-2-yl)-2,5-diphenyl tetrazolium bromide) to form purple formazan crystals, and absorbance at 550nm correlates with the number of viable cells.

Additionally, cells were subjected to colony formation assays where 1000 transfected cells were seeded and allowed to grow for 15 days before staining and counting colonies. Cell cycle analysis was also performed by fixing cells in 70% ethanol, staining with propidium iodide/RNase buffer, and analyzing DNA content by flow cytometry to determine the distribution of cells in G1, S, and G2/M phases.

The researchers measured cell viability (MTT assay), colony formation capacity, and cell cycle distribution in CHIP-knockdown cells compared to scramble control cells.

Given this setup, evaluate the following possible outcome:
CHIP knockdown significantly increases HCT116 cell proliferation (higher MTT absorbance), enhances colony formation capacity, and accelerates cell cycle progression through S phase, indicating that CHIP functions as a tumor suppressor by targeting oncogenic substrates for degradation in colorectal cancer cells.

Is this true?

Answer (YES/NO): NO